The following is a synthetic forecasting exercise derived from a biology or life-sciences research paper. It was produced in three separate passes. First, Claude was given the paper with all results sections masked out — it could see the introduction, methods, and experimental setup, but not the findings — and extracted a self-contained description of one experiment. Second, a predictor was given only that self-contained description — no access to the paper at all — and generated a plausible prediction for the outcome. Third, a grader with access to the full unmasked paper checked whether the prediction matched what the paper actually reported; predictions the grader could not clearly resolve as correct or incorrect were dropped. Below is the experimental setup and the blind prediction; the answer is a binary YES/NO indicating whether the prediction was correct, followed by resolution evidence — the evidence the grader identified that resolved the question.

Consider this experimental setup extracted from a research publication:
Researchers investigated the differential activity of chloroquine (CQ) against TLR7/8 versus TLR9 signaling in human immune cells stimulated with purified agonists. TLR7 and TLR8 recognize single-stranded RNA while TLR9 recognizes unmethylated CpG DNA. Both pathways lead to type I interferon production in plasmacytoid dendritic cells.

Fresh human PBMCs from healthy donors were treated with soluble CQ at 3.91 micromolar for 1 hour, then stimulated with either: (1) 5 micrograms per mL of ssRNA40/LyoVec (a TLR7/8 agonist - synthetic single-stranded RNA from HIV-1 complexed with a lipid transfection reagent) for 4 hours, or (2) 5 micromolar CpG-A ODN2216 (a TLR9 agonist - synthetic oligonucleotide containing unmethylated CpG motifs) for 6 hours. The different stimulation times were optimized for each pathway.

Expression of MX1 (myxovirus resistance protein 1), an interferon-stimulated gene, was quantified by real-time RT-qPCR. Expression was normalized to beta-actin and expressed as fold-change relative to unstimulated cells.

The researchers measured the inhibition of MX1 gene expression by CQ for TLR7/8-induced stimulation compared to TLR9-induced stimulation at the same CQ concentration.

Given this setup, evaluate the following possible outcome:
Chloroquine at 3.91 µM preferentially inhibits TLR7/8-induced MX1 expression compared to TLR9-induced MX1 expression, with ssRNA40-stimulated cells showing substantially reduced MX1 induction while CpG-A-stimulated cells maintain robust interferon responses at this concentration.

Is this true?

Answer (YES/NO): YES